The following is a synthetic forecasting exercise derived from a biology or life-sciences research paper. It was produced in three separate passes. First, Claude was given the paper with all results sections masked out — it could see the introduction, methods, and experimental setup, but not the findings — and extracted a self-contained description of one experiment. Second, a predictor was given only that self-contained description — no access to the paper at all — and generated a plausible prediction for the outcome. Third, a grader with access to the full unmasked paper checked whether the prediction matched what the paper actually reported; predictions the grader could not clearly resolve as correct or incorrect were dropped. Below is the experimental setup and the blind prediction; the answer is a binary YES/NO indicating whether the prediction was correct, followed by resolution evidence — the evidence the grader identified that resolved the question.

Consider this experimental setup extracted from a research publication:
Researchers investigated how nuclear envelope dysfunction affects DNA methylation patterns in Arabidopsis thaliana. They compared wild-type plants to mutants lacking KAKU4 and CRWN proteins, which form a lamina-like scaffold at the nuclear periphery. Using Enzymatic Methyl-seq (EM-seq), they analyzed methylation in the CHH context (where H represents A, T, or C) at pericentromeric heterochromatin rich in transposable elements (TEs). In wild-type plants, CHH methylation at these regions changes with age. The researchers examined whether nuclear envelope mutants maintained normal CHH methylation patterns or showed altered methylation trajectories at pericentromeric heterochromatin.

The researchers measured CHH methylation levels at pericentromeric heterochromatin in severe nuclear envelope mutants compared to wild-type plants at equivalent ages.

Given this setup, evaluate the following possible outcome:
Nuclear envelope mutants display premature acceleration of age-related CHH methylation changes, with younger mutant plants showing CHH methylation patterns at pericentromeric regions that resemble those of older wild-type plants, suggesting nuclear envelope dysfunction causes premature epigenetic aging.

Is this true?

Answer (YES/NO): NO